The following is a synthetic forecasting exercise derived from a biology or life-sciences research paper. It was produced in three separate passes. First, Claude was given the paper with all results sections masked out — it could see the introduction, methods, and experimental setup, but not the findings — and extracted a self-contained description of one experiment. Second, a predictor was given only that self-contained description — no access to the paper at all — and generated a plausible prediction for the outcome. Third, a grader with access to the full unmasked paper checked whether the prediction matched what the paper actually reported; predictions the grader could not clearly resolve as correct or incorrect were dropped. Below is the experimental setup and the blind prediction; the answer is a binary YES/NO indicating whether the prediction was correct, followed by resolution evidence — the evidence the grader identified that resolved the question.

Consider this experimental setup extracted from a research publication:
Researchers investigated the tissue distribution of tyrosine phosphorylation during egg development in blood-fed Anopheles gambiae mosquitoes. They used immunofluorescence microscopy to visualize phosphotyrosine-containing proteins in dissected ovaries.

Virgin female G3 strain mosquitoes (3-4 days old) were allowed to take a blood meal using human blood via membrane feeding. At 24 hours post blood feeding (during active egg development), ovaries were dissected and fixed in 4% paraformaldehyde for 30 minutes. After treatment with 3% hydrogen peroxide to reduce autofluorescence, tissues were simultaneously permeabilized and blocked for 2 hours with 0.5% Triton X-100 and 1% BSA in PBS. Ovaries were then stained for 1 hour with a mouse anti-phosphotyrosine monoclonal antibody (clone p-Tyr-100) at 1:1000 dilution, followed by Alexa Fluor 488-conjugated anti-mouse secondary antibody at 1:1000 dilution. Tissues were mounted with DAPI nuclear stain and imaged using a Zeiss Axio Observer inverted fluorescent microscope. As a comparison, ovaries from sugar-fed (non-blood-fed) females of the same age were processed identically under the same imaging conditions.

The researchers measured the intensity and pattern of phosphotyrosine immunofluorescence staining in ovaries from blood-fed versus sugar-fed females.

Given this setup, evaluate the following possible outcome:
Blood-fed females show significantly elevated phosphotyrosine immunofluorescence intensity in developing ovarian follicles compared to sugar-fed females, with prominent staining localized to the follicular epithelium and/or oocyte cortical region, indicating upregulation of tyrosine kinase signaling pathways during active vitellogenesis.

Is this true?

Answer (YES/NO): YES